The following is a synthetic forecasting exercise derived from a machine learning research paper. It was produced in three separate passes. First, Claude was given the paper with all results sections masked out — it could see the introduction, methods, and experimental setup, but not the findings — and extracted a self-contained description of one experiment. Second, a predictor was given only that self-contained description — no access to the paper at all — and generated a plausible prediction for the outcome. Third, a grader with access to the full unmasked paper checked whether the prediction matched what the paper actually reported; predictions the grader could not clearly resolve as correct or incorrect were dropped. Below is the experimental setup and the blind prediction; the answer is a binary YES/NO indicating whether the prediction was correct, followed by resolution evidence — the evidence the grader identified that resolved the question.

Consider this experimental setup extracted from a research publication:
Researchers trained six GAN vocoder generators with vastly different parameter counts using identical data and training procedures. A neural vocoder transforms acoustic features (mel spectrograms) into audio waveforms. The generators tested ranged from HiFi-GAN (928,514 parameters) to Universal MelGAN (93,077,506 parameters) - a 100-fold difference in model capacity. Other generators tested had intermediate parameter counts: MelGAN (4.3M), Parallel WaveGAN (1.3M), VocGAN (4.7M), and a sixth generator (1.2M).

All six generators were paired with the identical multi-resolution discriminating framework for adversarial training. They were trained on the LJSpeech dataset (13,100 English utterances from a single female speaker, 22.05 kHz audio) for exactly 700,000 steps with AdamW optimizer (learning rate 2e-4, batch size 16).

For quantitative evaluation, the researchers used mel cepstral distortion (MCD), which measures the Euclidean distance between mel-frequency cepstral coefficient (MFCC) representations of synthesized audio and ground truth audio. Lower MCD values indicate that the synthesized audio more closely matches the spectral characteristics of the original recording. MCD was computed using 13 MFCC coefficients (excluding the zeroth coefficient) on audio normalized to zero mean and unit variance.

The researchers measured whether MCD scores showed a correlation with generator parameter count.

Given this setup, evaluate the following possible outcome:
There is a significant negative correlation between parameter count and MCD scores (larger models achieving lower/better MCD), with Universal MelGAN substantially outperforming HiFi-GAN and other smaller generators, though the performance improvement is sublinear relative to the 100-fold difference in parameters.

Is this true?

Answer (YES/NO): NO